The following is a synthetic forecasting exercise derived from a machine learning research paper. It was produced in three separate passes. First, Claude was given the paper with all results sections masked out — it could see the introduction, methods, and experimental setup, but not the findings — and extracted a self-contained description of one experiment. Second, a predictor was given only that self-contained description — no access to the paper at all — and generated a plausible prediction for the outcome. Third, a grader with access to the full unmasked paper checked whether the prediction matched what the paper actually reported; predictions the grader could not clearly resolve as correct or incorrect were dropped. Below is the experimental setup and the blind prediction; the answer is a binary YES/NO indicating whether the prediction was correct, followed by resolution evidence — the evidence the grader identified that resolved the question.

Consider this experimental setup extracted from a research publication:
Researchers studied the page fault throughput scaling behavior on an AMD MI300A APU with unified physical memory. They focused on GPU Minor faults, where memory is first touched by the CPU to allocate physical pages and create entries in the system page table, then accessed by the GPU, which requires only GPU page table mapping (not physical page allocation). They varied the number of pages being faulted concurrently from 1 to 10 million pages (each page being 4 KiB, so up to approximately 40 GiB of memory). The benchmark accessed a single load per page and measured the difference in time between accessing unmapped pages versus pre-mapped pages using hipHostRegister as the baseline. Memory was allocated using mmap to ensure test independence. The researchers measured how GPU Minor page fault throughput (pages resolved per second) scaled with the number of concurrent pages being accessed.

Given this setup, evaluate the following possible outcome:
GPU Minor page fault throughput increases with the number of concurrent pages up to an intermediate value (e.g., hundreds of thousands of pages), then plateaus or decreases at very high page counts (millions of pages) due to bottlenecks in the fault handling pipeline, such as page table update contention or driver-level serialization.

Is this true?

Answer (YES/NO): NO